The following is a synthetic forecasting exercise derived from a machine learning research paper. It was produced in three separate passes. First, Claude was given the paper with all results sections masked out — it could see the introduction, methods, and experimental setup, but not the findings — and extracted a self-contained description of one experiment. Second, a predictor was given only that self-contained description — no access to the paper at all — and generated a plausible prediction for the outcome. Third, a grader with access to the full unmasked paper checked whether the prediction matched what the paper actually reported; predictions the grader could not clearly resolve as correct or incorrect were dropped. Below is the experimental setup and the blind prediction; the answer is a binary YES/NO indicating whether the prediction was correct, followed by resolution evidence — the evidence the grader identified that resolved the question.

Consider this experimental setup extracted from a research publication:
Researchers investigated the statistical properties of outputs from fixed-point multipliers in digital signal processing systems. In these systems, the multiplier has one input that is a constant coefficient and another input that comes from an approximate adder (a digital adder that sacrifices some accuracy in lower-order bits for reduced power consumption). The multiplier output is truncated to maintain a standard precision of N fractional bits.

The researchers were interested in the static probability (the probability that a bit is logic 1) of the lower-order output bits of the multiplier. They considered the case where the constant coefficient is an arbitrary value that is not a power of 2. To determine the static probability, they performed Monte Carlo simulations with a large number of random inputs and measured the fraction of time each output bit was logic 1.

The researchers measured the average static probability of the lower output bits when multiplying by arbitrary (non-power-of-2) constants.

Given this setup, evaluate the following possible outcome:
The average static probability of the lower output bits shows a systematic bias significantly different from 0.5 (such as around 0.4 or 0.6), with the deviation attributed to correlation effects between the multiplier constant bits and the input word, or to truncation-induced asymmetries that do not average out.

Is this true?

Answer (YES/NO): NO